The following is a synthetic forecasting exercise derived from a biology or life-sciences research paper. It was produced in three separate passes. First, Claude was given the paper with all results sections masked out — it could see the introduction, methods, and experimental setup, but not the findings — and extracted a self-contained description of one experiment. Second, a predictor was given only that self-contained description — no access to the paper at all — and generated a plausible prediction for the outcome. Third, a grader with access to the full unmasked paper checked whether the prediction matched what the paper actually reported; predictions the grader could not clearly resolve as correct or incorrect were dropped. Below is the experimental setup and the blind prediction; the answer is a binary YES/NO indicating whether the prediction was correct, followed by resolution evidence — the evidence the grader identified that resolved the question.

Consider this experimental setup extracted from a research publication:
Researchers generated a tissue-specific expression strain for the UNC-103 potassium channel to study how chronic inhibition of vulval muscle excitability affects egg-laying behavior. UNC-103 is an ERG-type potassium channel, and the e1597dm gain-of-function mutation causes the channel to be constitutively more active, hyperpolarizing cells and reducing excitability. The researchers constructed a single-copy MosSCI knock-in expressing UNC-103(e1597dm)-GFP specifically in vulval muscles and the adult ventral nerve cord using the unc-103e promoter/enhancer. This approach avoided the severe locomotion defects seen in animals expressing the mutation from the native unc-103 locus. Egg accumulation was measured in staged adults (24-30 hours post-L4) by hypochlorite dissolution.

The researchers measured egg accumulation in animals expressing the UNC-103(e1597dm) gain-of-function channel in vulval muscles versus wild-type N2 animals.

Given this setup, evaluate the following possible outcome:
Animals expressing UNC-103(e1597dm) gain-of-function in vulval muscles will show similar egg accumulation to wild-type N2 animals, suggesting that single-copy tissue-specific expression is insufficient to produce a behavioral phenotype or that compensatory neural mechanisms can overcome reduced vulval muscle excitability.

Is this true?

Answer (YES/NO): NO